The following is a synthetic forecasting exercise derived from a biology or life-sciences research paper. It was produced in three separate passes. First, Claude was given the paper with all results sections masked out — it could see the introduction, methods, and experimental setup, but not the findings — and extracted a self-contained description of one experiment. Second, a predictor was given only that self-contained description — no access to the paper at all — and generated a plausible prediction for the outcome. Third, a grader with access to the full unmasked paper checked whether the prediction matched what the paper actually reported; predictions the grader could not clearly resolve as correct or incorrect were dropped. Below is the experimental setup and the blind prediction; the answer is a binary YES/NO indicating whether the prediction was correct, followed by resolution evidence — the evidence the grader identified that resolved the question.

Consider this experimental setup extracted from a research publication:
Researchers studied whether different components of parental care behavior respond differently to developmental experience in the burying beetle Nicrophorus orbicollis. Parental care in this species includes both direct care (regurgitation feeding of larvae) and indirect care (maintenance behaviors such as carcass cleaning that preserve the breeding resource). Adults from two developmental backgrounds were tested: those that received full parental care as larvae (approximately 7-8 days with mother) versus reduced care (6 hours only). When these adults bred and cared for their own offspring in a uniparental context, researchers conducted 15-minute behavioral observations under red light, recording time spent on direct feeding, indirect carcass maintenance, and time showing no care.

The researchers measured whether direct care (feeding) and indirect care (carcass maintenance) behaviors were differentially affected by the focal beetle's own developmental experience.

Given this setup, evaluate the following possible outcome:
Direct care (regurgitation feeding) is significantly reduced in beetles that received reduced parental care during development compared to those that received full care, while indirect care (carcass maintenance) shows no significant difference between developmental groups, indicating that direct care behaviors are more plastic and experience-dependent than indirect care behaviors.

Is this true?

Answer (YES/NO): NO